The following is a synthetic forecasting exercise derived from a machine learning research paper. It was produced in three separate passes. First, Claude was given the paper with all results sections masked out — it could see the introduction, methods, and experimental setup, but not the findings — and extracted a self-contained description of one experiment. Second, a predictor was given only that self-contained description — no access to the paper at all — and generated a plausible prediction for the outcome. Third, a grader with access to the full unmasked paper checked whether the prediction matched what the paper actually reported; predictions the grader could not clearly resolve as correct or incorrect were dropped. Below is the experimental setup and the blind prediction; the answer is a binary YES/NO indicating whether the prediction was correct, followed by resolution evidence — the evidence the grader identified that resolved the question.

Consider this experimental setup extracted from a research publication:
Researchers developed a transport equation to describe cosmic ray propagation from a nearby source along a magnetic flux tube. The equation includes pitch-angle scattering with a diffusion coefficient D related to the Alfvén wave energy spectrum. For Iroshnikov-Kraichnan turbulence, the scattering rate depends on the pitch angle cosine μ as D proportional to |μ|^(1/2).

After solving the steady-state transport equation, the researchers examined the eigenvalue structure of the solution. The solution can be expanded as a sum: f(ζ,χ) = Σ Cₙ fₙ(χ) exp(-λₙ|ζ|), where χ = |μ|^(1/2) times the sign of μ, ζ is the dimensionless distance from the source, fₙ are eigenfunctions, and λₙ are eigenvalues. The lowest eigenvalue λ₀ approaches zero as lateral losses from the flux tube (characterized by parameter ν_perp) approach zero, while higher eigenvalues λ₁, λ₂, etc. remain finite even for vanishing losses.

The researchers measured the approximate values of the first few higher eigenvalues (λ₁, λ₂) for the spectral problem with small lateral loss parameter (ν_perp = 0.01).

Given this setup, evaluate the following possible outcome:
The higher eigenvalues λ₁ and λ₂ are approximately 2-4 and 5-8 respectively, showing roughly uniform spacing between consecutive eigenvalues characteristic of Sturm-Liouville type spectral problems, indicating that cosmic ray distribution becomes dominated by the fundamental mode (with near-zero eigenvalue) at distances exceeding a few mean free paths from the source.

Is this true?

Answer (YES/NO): NO